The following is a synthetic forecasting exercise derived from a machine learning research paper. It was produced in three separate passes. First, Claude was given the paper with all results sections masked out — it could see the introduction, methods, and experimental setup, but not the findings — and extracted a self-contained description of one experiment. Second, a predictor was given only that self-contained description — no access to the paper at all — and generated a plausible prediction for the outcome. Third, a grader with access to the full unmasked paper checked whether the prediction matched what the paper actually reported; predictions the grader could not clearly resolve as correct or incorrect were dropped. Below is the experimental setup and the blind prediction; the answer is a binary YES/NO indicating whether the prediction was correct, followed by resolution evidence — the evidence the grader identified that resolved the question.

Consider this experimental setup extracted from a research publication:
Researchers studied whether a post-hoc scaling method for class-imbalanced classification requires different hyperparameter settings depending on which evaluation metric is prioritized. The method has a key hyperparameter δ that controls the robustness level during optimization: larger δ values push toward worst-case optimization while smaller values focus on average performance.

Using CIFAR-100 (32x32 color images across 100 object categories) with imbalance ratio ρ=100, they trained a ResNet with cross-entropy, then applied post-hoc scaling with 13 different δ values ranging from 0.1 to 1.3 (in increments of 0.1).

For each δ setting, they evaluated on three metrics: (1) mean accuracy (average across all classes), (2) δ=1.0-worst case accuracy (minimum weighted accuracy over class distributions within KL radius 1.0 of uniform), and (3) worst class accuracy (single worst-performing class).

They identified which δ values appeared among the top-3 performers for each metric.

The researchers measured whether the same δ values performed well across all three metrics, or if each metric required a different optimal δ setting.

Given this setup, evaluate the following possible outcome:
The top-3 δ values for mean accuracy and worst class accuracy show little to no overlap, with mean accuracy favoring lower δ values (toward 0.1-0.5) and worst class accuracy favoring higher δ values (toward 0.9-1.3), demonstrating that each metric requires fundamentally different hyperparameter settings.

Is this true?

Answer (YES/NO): NO